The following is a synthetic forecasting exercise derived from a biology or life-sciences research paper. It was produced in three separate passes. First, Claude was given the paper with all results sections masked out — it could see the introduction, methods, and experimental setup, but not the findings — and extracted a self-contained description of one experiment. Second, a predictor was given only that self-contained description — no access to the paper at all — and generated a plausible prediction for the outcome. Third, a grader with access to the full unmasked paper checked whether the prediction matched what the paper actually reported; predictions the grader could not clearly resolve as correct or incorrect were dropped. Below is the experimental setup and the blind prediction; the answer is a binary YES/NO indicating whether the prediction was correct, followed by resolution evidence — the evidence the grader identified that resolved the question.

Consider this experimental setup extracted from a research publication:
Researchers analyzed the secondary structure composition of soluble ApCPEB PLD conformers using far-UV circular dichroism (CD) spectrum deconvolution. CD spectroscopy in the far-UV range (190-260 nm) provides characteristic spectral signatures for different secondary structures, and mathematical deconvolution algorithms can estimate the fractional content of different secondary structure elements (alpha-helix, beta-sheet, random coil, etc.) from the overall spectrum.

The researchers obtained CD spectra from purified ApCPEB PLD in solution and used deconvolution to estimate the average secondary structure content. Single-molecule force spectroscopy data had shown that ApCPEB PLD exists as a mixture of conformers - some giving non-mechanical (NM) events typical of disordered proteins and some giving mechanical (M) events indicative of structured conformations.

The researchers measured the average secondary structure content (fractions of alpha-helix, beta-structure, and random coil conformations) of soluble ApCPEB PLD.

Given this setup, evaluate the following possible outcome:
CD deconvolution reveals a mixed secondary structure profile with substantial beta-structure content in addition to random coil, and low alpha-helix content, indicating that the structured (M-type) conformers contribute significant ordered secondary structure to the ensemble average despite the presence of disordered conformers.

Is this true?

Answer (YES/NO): NO